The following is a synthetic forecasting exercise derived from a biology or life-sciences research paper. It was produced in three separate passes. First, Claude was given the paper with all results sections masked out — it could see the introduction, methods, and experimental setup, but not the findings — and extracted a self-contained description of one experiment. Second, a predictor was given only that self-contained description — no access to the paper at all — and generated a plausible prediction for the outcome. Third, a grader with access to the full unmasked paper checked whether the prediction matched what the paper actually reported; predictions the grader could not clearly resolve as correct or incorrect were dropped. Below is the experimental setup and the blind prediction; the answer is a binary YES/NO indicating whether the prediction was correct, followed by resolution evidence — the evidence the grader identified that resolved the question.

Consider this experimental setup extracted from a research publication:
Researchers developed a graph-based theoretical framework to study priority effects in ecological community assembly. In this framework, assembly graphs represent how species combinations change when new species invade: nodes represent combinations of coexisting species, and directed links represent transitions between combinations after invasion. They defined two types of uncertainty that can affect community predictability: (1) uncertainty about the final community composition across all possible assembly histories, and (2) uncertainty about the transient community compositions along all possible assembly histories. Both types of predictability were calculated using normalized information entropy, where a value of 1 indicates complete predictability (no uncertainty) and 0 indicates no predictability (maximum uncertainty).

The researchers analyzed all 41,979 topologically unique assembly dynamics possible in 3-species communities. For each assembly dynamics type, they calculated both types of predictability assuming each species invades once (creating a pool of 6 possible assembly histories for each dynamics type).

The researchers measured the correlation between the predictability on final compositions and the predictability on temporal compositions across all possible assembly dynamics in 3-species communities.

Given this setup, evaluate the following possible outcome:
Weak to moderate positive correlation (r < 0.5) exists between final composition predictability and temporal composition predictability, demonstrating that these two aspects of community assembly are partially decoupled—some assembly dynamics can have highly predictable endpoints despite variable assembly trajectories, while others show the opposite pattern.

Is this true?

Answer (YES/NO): NO